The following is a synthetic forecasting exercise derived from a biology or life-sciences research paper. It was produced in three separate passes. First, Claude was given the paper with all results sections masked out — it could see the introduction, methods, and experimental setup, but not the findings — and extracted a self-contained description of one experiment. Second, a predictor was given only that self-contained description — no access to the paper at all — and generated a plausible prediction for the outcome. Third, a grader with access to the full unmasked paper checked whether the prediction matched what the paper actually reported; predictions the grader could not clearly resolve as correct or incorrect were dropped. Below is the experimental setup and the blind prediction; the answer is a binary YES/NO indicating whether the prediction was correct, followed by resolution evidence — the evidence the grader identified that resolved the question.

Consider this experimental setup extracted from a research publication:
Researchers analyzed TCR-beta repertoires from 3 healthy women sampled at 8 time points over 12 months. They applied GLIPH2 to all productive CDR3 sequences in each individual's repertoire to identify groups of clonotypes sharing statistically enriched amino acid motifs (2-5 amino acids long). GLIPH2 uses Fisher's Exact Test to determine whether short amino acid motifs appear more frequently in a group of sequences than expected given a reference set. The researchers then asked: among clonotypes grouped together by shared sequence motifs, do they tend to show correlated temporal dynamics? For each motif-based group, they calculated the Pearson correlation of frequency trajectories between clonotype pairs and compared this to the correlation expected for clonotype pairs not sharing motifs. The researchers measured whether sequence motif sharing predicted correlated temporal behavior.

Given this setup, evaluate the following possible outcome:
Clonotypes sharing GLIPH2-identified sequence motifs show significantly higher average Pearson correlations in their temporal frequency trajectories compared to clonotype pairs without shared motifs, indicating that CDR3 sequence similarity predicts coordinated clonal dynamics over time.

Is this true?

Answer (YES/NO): NO